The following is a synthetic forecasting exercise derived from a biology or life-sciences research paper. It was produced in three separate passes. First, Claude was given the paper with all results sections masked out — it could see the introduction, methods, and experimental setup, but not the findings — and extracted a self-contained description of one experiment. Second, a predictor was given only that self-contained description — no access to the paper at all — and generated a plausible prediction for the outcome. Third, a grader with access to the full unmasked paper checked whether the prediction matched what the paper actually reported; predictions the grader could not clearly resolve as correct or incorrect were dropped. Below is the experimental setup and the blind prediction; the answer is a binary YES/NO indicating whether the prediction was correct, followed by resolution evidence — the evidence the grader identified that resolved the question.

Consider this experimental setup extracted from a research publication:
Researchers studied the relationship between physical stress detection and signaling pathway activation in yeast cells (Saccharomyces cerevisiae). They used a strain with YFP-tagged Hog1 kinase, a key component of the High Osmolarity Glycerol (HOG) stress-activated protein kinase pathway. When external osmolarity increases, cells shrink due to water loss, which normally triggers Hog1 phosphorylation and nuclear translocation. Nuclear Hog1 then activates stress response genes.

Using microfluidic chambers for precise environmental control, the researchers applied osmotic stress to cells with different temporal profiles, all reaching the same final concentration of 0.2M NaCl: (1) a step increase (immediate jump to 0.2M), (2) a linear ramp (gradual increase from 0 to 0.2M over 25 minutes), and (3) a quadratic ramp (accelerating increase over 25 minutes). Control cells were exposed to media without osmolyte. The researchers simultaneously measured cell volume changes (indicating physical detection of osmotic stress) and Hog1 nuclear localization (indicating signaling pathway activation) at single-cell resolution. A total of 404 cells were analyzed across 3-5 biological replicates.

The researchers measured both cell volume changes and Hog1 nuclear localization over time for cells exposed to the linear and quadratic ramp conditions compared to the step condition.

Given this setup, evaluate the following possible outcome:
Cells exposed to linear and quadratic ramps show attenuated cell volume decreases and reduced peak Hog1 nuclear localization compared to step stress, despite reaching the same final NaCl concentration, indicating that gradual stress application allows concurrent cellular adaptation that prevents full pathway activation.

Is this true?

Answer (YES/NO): NO